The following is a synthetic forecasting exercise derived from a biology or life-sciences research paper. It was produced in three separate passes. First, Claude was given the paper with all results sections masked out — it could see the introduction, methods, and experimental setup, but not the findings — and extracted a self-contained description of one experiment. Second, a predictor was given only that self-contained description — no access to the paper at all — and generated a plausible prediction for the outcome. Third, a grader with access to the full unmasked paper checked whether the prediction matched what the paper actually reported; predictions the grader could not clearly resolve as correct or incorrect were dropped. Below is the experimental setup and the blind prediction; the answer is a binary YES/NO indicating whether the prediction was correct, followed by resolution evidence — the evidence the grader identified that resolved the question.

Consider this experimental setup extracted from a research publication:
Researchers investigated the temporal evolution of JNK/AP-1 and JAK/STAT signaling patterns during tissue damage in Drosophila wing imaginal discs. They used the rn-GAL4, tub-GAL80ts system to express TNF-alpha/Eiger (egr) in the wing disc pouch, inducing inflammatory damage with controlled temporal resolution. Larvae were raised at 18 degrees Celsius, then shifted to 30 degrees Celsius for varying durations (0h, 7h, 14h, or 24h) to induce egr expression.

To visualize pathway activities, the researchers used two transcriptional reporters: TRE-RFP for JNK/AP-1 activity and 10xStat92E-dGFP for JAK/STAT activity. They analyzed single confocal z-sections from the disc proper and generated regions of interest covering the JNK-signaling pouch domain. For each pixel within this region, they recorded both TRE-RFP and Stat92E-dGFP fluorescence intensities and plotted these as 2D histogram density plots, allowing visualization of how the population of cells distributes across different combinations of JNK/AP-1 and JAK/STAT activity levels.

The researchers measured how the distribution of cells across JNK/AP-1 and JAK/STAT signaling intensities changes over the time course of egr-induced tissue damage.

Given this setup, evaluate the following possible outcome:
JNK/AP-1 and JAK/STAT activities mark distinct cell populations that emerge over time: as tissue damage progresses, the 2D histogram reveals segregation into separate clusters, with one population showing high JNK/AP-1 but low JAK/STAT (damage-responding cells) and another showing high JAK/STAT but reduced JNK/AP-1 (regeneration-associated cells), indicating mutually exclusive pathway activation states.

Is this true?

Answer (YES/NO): YES